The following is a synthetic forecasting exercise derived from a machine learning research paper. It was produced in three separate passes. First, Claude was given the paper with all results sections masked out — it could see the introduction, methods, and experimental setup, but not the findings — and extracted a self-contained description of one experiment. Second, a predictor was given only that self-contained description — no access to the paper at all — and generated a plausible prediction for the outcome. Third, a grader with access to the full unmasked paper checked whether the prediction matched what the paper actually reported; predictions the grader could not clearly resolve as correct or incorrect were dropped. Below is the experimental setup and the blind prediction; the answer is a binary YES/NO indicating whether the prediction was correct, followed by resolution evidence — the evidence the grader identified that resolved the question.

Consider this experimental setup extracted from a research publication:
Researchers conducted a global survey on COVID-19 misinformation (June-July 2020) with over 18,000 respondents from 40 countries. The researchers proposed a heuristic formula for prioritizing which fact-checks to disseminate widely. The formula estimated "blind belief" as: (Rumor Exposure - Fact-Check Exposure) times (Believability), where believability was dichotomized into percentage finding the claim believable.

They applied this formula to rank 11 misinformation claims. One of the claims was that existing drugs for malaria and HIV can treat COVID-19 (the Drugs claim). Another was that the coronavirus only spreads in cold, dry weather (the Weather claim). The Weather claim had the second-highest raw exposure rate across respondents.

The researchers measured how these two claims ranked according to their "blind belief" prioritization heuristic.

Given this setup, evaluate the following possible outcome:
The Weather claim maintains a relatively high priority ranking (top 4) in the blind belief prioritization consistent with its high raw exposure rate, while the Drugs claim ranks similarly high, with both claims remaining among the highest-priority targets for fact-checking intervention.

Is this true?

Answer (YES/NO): NO